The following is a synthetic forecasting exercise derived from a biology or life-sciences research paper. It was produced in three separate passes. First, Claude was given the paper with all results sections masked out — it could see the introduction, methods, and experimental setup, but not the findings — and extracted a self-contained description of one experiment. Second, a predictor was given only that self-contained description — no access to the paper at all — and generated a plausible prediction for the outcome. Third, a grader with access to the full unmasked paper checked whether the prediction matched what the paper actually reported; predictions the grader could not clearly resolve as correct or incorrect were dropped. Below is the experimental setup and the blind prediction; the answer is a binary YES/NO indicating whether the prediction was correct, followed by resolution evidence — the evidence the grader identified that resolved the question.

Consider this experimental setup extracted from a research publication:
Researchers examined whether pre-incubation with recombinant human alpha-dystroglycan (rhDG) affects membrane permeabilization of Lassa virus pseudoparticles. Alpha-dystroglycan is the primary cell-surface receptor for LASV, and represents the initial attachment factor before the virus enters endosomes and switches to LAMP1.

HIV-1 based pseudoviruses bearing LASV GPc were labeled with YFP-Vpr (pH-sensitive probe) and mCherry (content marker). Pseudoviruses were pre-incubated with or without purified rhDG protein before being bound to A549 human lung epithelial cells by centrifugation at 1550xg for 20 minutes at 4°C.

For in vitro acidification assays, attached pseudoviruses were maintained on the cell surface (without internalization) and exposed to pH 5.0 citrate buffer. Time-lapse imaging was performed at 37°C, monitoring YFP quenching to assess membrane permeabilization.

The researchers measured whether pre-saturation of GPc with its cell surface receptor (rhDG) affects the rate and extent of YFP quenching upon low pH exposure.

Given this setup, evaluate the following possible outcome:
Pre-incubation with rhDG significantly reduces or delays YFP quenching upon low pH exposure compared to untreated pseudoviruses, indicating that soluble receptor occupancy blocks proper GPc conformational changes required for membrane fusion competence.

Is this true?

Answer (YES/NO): NO